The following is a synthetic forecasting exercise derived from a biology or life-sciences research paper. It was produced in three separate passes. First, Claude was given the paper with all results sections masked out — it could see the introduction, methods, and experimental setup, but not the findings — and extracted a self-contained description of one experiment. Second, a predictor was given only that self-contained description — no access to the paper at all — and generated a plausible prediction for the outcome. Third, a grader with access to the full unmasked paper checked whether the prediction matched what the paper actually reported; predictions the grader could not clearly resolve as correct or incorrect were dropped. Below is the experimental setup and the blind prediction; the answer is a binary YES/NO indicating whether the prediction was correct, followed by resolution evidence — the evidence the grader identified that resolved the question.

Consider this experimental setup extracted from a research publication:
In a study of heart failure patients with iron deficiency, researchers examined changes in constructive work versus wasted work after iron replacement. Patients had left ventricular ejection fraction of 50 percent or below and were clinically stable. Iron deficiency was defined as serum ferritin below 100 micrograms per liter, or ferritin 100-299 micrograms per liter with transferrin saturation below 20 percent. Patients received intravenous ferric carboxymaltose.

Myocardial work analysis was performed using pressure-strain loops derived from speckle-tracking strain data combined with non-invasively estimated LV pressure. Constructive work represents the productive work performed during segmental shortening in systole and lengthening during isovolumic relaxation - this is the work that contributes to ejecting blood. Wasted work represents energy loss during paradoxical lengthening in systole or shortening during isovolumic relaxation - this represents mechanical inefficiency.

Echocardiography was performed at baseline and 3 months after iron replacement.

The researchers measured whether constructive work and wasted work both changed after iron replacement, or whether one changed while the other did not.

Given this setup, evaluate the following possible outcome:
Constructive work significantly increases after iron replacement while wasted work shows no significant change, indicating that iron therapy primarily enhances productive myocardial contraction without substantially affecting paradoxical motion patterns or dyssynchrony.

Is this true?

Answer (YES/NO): NO